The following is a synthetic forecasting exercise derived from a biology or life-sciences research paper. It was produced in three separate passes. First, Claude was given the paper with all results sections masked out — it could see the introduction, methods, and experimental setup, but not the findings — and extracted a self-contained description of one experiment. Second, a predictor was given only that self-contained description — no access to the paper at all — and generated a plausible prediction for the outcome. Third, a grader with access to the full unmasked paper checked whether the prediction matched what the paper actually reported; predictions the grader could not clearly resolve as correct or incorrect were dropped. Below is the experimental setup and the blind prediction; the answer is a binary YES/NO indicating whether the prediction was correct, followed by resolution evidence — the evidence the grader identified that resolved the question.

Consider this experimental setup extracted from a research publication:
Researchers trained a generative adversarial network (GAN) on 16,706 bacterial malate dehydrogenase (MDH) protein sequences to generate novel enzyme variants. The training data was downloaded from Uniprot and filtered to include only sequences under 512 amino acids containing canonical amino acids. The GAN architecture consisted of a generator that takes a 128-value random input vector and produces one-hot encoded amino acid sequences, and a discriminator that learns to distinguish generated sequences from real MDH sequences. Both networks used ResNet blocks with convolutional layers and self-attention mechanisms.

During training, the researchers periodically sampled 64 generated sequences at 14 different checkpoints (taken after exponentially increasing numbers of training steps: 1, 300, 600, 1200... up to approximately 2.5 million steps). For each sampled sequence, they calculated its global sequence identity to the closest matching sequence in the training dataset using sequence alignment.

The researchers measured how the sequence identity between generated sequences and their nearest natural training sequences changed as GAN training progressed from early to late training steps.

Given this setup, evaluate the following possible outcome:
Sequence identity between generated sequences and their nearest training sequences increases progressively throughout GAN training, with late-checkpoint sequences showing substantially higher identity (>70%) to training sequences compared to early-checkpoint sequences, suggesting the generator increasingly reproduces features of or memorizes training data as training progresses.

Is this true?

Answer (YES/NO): NO